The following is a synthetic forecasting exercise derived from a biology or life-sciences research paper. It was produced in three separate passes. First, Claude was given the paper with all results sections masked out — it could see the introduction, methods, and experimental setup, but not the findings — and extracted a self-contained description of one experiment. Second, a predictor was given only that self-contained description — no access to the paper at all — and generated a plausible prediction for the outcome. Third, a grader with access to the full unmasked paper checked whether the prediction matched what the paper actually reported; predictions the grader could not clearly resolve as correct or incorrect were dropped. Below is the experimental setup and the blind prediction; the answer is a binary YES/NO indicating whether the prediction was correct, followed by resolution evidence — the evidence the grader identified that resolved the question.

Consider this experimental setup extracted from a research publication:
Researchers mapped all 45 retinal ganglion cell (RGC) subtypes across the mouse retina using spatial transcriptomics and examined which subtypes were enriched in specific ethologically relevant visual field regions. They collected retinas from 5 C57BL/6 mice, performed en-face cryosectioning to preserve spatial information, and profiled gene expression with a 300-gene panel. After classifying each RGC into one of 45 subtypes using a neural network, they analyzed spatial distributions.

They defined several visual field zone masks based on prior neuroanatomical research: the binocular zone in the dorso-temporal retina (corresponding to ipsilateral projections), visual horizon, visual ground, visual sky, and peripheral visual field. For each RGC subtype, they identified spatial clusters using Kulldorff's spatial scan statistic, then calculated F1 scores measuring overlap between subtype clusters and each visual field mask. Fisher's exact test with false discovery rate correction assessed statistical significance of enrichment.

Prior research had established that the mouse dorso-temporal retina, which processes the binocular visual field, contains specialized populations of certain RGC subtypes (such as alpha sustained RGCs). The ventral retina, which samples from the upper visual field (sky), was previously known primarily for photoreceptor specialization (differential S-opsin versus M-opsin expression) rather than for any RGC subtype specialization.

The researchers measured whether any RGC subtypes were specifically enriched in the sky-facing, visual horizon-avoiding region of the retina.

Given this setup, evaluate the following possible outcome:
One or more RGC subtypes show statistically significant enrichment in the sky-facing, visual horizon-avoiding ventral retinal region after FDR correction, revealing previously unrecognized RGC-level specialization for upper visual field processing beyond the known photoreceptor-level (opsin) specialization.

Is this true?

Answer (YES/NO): YES